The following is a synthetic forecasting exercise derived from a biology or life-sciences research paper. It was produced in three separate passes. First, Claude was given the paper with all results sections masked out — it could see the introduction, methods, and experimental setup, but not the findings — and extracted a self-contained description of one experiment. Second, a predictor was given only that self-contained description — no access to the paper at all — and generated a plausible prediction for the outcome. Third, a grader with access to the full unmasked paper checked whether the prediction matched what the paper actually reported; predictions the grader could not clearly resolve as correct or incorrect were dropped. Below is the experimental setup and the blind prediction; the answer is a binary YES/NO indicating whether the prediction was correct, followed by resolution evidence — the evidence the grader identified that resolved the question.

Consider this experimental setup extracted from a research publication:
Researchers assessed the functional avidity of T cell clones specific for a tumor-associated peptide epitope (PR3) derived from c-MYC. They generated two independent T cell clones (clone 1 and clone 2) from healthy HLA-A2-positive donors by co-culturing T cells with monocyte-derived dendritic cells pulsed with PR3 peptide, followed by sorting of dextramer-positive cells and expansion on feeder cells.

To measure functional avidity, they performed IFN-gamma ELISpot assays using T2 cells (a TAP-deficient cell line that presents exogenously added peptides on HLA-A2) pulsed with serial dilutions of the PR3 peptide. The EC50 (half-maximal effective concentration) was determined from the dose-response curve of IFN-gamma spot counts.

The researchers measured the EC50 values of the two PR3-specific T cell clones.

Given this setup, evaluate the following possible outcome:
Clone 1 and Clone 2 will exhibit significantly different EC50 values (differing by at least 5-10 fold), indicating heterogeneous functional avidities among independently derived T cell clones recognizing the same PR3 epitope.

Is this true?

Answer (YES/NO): NO